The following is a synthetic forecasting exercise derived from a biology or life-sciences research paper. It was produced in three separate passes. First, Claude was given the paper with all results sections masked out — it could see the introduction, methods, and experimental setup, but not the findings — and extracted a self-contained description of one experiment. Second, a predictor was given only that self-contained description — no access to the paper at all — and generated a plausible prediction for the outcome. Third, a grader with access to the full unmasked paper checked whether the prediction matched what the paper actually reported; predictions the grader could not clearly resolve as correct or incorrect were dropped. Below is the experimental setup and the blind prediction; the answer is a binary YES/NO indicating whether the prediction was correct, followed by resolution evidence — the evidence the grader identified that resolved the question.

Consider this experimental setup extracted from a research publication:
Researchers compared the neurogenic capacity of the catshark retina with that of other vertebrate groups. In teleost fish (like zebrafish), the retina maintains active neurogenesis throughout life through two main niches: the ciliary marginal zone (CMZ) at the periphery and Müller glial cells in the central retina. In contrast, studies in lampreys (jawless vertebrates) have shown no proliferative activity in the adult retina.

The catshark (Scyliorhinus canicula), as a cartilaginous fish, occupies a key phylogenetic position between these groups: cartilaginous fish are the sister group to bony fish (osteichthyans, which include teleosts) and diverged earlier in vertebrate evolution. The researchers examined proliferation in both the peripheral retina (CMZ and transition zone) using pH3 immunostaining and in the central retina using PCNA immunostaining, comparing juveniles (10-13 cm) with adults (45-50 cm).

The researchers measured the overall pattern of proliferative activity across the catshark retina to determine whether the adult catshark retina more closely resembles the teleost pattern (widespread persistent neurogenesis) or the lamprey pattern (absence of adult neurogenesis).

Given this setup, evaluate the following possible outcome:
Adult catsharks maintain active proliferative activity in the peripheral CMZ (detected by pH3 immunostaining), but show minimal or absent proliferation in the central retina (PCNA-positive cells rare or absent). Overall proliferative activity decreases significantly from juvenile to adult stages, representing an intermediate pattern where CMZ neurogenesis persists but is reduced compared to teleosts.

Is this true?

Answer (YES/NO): NO